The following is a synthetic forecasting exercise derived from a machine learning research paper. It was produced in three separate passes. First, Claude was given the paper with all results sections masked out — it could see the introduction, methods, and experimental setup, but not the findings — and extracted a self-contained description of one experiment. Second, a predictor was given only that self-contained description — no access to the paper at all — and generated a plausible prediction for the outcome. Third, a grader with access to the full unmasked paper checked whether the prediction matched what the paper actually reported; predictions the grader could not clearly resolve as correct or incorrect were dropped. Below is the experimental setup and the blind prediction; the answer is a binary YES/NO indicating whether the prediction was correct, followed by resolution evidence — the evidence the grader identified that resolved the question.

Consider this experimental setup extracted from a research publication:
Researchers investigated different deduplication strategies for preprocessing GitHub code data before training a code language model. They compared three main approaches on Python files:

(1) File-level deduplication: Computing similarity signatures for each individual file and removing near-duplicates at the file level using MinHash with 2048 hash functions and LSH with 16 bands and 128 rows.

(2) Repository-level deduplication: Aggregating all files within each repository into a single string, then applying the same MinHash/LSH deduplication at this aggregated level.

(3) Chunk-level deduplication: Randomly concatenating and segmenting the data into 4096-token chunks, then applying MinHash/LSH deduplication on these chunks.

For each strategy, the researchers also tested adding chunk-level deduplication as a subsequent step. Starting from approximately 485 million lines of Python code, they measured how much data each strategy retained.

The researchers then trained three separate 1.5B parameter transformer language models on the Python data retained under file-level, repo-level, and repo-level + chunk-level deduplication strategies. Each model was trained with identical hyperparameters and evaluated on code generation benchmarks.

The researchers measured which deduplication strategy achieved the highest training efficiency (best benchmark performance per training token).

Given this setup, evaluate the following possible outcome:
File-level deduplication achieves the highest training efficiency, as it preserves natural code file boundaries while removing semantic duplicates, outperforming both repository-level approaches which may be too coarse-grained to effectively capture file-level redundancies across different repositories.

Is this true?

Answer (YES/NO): YES